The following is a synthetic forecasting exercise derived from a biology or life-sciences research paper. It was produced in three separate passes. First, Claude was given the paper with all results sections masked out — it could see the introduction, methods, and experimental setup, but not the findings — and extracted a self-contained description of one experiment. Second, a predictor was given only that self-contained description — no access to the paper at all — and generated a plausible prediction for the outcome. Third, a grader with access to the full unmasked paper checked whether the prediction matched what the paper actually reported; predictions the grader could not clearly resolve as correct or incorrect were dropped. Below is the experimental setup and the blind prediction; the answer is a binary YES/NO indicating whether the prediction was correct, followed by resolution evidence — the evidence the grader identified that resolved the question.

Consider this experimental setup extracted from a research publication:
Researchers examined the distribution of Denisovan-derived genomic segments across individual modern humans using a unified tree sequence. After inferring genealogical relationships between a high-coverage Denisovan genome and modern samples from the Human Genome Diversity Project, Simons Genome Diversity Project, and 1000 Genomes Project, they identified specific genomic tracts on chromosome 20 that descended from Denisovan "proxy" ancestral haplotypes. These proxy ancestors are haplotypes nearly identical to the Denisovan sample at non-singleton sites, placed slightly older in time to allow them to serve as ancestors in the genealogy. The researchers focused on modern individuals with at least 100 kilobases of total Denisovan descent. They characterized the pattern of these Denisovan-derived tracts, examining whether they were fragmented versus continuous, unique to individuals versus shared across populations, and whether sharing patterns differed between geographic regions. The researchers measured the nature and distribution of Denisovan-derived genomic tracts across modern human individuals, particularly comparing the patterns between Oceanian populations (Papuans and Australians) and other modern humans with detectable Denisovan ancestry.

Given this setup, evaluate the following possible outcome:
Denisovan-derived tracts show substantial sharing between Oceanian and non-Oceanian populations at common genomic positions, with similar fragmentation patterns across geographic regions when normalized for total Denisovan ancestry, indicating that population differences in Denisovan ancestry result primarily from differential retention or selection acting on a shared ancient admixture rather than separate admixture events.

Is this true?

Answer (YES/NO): NO